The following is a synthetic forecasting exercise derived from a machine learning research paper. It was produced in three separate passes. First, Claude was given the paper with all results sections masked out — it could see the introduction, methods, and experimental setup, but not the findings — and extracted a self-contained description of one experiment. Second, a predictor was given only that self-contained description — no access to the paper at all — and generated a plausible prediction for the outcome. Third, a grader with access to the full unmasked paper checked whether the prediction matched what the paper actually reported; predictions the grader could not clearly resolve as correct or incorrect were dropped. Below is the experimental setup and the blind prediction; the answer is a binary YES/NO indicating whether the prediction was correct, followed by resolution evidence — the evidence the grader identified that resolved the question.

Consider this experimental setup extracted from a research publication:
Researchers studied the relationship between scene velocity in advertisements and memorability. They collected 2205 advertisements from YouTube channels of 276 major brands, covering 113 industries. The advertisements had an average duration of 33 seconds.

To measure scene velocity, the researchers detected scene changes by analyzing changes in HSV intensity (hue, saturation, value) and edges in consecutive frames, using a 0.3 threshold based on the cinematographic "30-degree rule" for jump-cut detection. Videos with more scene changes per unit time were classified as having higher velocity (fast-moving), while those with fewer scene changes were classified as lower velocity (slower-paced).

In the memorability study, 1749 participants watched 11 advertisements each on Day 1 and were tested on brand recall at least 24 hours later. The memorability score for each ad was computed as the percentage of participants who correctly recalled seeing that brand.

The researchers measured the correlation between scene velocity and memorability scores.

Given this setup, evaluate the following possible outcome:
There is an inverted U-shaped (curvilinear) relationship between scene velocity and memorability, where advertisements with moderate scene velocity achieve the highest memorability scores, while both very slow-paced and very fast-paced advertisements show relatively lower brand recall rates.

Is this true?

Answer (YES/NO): NO